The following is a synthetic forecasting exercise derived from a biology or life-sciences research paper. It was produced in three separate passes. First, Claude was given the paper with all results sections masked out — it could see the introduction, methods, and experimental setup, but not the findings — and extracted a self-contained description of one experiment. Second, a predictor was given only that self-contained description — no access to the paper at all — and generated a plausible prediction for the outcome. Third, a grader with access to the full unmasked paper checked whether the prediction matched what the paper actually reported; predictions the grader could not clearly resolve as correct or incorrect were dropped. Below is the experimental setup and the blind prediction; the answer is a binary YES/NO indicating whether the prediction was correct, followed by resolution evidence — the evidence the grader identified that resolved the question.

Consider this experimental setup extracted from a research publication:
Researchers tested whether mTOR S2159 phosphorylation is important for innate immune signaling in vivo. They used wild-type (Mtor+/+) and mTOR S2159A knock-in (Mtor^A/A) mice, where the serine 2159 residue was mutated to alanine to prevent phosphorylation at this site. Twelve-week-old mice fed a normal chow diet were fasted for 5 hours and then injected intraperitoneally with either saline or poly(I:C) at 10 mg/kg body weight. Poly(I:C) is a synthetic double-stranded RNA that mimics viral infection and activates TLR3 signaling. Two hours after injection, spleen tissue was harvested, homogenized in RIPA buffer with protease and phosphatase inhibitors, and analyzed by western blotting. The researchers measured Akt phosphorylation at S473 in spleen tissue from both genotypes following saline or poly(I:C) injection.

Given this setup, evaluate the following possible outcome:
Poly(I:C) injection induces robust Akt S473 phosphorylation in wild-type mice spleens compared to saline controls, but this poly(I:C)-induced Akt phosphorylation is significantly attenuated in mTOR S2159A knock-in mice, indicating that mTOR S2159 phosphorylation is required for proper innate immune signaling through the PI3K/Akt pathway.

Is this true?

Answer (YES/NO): YES